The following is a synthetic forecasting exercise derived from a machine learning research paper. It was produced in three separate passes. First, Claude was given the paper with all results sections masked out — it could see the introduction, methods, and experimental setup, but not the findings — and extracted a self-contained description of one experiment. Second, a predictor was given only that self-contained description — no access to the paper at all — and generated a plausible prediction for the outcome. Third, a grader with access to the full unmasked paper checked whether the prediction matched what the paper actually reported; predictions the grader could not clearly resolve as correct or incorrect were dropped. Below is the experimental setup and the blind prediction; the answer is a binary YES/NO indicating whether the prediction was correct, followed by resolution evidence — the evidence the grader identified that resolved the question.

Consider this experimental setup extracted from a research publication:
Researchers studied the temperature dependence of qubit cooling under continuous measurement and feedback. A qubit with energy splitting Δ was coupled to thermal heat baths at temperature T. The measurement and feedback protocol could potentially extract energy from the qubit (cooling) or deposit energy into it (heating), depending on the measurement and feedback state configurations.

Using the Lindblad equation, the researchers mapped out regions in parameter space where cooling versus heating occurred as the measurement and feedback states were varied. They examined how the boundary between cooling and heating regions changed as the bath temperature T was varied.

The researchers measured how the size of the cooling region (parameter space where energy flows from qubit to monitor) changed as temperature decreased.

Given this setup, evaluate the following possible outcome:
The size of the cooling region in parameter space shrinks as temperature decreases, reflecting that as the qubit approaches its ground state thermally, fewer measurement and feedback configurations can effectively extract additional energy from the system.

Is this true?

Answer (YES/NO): NO